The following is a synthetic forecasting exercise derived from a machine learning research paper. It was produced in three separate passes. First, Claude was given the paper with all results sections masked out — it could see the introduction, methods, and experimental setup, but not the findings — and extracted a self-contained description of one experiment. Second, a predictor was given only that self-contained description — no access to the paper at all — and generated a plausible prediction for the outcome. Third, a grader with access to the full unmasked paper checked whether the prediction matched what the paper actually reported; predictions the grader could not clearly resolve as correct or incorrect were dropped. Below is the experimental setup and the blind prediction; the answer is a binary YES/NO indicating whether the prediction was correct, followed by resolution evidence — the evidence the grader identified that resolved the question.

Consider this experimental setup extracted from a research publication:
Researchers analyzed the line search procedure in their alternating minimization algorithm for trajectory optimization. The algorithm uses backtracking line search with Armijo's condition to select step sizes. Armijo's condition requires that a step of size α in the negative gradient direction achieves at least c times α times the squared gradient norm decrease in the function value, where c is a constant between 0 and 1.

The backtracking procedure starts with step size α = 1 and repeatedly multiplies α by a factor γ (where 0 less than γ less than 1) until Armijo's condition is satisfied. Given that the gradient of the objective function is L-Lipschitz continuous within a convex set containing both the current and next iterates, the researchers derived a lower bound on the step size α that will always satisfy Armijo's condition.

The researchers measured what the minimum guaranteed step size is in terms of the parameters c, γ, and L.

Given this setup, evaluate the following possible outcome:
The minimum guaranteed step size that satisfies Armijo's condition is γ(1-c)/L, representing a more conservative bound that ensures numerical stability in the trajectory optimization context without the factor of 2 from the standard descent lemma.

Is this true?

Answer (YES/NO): NO